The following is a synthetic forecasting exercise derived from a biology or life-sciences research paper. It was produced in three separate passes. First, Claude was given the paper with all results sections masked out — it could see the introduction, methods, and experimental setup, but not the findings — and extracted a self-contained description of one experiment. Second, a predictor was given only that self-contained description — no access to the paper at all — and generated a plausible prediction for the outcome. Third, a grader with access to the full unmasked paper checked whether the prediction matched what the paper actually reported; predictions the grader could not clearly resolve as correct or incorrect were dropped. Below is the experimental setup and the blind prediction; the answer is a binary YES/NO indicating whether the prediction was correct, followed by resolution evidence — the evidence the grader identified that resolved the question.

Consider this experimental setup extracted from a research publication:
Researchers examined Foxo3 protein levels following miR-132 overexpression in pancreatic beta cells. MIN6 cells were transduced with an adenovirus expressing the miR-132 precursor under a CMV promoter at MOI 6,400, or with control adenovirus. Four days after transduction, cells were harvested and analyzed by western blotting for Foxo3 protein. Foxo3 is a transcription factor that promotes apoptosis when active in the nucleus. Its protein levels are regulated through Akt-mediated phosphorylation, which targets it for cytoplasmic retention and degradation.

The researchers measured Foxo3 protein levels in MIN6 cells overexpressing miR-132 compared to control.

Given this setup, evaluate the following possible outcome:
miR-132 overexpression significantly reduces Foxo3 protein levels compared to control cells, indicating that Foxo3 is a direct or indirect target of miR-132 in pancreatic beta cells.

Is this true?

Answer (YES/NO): NO